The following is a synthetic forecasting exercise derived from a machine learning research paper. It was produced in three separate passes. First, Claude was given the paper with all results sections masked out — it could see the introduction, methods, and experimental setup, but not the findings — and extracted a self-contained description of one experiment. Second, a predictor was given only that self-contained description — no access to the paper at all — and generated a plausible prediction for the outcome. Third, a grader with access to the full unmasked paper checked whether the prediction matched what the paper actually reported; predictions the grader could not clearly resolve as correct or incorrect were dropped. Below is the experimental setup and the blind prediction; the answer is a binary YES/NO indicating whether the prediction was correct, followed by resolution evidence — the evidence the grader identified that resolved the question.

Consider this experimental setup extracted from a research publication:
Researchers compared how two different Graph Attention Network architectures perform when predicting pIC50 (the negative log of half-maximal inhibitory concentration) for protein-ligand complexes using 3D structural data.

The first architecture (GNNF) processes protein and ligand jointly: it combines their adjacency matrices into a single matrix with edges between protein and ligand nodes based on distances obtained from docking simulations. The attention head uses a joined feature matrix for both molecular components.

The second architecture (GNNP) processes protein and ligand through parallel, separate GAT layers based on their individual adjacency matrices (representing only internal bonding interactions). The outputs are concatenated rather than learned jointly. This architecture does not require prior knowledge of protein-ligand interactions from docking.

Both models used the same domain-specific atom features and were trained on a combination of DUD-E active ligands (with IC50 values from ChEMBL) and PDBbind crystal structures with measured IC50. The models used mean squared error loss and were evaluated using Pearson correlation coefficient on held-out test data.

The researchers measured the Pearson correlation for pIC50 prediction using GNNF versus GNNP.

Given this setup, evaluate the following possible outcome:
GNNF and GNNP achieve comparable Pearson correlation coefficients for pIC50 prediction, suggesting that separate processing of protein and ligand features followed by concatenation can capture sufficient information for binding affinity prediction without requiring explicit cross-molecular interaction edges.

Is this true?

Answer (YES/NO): YES